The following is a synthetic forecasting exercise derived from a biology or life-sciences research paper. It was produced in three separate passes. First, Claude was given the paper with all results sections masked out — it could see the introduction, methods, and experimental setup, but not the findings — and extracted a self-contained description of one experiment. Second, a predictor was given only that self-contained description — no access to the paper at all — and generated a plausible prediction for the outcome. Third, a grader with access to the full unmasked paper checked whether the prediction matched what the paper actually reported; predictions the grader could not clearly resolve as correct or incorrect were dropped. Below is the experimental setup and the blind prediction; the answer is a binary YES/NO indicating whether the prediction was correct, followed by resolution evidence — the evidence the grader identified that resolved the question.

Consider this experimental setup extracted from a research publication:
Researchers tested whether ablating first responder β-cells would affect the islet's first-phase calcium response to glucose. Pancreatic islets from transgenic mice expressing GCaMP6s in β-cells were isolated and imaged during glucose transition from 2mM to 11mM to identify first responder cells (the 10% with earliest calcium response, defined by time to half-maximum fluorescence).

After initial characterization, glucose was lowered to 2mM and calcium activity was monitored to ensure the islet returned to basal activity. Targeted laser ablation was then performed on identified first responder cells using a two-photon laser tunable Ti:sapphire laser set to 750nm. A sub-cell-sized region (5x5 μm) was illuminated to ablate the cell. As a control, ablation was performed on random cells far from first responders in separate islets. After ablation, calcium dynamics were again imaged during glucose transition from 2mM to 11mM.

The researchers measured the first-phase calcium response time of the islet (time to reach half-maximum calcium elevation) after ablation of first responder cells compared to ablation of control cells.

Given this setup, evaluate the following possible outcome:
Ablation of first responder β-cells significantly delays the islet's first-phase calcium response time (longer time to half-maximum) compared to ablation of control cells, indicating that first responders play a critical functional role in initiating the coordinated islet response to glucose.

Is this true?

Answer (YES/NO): NO